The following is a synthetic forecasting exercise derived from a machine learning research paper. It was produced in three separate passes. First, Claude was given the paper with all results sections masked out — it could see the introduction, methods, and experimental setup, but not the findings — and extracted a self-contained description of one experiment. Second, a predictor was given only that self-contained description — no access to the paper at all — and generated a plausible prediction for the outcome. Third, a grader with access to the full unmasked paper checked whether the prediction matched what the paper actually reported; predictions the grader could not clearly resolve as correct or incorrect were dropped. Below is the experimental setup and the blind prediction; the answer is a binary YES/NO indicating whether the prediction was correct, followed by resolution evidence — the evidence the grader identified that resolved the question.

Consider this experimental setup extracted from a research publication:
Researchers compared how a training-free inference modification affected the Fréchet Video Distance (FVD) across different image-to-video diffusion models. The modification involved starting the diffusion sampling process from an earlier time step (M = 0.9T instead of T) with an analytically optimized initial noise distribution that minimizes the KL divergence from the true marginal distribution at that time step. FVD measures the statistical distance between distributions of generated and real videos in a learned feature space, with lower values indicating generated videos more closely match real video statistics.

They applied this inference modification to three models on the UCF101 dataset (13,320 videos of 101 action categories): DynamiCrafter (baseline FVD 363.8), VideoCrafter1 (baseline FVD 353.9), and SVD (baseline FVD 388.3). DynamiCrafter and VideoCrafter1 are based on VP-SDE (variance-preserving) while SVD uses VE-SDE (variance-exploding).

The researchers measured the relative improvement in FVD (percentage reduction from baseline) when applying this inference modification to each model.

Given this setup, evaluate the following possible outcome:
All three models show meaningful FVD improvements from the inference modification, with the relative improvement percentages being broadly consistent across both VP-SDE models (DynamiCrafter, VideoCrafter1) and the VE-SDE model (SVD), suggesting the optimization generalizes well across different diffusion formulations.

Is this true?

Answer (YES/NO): NO